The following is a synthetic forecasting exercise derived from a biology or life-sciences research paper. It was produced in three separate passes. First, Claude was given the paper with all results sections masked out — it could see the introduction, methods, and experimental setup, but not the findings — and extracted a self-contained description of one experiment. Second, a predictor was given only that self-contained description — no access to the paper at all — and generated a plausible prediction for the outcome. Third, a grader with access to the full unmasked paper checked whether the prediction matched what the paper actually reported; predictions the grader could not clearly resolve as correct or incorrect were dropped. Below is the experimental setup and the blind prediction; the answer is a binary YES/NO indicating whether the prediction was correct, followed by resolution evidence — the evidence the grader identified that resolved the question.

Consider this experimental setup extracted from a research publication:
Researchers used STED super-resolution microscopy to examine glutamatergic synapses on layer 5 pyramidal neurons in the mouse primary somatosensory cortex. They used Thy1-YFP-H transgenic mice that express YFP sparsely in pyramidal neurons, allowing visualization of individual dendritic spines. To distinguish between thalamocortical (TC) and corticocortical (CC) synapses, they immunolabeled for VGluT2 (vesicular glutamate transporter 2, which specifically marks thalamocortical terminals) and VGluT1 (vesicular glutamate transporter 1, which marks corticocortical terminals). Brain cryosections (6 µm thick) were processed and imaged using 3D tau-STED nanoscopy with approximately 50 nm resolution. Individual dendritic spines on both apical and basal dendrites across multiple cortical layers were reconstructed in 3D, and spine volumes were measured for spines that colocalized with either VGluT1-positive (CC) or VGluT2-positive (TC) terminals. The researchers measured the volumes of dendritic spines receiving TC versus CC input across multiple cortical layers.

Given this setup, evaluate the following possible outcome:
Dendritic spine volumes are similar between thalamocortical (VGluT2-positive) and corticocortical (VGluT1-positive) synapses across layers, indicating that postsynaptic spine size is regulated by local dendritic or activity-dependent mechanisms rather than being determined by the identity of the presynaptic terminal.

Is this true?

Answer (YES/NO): NO